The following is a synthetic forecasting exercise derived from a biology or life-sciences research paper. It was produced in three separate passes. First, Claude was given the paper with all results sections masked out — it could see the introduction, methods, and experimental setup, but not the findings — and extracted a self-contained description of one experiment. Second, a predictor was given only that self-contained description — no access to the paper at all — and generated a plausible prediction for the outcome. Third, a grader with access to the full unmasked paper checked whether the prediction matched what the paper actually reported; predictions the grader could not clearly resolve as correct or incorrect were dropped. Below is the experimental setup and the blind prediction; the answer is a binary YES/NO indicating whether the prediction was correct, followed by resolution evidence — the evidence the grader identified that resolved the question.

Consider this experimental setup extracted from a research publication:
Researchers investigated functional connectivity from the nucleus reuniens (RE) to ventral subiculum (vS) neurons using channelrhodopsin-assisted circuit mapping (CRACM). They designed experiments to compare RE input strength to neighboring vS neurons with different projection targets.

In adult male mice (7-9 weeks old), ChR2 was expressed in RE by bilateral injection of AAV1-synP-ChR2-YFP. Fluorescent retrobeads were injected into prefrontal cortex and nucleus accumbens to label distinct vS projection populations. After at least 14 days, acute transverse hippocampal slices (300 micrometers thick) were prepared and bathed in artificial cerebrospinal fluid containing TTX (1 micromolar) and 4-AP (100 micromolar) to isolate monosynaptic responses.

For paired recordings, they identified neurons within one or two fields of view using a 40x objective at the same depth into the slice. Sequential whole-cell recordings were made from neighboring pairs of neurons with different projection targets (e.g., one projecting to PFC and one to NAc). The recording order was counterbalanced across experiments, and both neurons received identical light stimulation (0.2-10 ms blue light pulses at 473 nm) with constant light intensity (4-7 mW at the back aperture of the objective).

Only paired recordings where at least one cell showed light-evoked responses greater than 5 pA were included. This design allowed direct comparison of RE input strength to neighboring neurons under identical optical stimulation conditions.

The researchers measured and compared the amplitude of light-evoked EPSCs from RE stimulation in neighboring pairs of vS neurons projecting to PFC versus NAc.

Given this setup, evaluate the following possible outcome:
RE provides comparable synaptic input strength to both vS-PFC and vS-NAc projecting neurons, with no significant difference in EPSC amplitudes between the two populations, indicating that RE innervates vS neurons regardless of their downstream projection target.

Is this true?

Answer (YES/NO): NO